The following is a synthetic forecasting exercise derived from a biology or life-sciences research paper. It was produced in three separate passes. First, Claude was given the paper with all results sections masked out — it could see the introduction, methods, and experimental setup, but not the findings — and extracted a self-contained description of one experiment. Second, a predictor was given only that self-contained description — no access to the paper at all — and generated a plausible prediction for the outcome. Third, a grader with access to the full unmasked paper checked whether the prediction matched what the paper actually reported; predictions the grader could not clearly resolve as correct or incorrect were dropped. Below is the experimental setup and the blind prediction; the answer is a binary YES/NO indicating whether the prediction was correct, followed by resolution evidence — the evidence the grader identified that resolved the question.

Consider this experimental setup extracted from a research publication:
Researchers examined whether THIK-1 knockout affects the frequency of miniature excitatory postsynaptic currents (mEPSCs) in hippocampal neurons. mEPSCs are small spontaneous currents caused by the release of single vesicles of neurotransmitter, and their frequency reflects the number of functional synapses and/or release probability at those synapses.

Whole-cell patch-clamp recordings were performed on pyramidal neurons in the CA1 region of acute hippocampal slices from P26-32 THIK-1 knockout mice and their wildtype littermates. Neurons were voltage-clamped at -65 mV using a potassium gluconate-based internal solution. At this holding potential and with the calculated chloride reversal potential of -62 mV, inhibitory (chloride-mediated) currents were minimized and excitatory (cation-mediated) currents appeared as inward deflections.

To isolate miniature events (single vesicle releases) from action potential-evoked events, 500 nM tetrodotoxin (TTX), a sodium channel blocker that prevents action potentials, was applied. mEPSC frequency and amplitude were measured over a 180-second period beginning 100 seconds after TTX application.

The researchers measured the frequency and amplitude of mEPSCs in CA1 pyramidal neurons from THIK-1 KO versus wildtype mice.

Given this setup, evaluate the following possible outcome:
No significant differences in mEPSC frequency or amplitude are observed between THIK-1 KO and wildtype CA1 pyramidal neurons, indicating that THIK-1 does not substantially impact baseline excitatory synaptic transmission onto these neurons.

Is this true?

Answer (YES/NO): NO